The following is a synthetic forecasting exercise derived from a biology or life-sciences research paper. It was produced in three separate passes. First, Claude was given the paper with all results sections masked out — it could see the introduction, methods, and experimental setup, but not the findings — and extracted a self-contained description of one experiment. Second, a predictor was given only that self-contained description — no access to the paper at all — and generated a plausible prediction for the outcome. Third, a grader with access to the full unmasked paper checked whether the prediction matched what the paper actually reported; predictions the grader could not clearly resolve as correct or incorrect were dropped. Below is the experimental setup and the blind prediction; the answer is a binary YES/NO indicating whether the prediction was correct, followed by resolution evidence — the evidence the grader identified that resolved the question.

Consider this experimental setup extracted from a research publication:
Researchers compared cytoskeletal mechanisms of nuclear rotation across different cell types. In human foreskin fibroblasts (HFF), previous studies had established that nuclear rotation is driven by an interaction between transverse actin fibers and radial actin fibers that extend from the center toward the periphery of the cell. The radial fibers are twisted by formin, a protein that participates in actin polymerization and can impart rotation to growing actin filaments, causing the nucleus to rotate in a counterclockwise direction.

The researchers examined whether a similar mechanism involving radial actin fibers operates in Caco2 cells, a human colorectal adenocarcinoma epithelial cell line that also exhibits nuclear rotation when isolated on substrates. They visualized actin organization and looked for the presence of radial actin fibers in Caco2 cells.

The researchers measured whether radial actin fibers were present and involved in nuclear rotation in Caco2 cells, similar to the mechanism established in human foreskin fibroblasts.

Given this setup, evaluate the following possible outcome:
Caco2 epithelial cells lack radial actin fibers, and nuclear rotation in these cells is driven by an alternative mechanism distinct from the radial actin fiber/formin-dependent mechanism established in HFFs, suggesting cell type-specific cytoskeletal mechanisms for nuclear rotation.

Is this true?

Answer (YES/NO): YES